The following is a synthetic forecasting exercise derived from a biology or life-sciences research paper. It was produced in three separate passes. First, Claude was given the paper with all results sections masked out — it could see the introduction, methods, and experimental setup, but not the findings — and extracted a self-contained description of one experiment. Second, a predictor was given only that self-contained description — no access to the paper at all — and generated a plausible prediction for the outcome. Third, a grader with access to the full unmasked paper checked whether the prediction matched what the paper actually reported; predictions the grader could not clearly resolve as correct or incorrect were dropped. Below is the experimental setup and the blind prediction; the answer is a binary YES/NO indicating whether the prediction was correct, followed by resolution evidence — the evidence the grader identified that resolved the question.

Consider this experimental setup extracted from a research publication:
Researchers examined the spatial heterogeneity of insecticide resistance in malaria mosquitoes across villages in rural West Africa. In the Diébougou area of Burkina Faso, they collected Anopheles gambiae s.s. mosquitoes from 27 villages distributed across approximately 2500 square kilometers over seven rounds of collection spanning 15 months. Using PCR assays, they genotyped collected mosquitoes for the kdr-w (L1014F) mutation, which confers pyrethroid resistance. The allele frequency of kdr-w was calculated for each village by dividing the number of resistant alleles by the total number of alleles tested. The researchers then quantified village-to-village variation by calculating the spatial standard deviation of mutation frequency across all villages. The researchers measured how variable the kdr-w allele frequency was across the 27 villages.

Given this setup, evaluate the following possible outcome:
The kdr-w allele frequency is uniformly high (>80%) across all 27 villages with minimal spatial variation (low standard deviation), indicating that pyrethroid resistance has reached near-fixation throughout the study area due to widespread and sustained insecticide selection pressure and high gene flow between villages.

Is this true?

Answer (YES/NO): NO